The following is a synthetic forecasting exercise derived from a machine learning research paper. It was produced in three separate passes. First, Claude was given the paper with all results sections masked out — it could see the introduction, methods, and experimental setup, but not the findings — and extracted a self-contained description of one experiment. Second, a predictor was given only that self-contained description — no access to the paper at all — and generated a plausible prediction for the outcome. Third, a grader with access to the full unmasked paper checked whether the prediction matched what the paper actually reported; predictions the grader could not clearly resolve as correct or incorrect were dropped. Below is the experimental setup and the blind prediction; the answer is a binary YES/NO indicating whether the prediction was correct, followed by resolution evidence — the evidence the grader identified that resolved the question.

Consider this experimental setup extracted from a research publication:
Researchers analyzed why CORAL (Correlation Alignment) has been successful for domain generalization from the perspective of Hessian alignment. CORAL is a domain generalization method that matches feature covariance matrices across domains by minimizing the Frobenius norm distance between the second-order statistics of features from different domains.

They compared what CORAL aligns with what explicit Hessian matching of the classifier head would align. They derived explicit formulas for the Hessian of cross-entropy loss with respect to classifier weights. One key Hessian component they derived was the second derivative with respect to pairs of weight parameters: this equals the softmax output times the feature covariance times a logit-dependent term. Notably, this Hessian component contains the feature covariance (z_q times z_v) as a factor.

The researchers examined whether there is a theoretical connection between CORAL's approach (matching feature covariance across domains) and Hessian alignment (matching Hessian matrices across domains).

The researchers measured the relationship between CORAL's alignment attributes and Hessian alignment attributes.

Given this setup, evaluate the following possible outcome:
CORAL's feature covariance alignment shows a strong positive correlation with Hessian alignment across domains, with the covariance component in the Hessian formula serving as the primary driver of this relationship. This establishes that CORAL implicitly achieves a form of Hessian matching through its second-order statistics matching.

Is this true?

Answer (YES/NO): NO